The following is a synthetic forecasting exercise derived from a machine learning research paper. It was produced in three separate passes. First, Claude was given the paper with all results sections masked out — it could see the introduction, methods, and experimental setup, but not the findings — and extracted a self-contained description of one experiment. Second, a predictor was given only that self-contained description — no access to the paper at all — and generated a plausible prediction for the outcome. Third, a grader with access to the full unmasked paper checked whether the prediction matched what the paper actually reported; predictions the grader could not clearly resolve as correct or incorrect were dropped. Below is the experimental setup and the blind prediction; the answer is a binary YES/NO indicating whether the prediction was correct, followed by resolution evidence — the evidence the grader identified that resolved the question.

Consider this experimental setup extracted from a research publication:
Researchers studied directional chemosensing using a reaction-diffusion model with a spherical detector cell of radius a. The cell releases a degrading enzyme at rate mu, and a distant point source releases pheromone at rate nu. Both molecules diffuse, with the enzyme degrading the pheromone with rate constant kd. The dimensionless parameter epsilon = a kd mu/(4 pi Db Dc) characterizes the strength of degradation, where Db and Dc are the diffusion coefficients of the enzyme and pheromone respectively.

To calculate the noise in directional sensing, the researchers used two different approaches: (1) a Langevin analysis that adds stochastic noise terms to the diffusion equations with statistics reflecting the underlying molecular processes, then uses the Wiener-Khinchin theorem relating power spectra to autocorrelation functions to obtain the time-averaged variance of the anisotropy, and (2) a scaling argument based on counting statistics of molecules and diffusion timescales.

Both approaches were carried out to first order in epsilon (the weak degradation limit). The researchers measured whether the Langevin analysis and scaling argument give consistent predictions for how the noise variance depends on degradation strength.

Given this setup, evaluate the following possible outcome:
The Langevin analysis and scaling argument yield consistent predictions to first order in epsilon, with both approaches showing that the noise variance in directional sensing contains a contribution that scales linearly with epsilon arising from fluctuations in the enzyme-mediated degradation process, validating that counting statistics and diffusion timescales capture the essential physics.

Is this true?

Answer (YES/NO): NO